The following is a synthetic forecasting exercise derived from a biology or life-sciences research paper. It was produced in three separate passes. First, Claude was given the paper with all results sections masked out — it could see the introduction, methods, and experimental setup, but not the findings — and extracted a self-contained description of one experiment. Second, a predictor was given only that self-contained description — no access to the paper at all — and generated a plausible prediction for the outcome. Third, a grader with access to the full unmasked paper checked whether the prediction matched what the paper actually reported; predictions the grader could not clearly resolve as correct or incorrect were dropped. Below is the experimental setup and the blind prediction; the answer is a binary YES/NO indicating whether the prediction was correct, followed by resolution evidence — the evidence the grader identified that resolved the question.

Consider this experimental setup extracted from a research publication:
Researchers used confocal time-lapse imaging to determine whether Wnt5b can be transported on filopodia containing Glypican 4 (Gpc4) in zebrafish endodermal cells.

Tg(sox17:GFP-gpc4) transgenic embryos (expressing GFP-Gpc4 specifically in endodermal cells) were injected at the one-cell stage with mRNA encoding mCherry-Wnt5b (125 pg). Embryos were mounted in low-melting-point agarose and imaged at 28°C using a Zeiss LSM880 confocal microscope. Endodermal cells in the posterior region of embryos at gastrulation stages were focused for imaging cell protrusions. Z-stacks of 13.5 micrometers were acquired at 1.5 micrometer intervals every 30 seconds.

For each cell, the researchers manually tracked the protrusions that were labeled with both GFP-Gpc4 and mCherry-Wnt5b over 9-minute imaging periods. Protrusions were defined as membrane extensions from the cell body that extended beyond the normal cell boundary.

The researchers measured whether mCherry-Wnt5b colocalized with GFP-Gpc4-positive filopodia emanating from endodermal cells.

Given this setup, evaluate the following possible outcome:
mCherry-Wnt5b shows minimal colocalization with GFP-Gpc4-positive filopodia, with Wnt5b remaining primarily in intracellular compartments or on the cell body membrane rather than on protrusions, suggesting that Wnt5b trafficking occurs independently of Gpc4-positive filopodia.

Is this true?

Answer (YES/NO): NO